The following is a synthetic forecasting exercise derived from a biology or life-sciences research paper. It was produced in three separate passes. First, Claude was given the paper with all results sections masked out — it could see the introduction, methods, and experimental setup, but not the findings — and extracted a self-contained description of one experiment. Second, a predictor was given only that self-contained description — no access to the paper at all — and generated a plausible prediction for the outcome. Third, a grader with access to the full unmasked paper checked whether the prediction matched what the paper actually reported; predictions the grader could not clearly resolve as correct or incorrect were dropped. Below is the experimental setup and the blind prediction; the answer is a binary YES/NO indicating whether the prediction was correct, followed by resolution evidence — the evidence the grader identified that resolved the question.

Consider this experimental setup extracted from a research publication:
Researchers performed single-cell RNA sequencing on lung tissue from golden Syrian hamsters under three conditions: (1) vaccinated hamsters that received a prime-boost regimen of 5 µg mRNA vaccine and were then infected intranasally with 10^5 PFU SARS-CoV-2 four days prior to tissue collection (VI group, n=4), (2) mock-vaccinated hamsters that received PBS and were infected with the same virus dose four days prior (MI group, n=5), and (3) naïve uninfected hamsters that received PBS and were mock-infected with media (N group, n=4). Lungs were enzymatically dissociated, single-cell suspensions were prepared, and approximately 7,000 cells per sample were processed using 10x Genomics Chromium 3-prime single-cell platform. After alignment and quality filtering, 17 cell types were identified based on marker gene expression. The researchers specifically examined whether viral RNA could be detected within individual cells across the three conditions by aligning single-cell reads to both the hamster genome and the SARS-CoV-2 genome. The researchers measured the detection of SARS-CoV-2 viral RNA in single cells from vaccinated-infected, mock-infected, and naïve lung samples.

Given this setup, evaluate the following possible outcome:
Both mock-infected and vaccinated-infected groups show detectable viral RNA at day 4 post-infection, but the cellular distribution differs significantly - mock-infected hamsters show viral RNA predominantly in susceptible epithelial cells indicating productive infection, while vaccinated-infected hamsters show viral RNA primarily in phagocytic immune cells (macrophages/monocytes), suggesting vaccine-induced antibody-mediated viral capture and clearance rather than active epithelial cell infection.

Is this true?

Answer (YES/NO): NO